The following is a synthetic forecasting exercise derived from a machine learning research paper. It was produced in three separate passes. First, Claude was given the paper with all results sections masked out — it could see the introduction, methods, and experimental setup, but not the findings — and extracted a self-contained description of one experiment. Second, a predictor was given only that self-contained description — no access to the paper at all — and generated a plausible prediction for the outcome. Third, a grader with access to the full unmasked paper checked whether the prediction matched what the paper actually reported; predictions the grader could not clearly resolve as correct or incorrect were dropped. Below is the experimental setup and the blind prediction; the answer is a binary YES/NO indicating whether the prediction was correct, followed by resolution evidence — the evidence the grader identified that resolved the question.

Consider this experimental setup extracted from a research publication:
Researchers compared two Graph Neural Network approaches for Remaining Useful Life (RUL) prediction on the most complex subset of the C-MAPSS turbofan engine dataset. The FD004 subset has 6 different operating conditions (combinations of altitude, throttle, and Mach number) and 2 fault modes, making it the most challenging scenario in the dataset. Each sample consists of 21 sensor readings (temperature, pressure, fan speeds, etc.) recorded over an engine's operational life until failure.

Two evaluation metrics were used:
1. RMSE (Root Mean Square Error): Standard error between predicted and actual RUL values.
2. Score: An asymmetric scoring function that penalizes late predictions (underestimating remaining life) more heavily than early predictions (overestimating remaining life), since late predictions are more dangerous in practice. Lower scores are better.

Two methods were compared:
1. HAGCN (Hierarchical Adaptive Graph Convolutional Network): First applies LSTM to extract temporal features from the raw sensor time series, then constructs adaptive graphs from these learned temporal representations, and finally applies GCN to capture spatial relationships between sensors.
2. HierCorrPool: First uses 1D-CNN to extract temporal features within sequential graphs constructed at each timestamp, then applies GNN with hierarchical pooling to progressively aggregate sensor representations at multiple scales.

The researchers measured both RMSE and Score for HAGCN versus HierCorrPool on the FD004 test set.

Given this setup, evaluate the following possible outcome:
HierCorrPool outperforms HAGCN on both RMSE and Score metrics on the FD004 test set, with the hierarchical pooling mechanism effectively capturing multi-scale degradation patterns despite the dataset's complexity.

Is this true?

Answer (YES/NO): YES